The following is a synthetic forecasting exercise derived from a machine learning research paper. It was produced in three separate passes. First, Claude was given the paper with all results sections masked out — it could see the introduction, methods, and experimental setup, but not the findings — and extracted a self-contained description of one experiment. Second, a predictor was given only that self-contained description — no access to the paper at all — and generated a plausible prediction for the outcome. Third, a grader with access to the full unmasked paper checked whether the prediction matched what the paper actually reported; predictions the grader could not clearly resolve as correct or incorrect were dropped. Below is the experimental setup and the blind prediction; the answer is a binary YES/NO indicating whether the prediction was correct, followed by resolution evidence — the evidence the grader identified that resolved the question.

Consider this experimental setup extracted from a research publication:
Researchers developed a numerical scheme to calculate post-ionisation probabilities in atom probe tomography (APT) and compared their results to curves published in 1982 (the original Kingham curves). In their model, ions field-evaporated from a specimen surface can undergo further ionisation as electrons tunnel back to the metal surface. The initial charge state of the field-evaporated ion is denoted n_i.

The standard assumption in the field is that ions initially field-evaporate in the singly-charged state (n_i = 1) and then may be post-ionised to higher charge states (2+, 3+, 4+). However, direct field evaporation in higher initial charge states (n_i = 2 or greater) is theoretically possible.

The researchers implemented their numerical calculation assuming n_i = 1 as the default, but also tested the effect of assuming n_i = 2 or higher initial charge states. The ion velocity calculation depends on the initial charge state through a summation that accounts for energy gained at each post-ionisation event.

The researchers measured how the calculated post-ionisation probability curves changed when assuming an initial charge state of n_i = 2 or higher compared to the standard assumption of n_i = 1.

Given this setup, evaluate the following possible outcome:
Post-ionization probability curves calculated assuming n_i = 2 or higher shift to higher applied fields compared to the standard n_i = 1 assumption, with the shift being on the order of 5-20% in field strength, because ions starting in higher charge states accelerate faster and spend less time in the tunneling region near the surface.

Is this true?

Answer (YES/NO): NO